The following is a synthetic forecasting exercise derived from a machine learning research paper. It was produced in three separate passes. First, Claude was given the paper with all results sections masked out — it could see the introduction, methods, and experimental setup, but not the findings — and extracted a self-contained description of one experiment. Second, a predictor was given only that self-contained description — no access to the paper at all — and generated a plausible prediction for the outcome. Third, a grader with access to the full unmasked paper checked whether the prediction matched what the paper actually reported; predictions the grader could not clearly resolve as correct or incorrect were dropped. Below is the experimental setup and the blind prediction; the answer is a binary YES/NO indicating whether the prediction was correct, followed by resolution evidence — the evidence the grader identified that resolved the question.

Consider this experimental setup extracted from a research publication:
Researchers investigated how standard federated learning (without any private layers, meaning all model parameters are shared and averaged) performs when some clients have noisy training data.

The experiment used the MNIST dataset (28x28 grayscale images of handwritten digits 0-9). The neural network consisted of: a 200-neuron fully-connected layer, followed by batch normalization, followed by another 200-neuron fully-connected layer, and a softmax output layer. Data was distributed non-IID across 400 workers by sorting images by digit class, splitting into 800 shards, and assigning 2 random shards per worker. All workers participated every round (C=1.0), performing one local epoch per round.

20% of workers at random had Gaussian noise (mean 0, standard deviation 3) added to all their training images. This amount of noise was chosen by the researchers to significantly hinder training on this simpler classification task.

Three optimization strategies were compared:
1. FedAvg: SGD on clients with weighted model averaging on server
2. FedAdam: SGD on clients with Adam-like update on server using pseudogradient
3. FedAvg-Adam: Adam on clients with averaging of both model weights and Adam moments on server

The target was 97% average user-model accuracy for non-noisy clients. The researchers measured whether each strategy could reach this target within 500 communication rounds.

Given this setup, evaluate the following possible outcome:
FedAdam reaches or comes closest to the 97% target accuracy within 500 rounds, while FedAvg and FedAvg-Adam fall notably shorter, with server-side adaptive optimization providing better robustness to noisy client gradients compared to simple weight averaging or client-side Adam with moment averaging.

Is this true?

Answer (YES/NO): NO